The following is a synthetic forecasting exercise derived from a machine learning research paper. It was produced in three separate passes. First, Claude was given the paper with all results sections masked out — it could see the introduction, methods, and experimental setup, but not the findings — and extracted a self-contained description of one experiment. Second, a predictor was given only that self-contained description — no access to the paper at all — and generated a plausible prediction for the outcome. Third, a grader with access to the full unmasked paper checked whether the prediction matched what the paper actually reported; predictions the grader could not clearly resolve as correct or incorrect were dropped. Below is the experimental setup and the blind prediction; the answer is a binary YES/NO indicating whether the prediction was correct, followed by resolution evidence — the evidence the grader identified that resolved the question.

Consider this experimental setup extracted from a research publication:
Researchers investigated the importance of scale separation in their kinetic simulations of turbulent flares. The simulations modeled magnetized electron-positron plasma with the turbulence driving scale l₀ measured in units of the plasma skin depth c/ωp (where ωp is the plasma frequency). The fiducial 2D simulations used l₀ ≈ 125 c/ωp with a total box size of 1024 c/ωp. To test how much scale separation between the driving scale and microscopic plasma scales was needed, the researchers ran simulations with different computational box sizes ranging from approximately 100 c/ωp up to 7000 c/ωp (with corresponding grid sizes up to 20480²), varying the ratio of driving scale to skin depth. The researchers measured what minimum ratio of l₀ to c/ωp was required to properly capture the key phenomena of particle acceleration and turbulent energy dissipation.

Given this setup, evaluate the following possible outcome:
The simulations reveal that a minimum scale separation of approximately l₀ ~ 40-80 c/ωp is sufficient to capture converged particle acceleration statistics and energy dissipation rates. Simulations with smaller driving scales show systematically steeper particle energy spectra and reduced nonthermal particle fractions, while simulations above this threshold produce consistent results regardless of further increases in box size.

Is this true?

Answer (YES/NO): NO